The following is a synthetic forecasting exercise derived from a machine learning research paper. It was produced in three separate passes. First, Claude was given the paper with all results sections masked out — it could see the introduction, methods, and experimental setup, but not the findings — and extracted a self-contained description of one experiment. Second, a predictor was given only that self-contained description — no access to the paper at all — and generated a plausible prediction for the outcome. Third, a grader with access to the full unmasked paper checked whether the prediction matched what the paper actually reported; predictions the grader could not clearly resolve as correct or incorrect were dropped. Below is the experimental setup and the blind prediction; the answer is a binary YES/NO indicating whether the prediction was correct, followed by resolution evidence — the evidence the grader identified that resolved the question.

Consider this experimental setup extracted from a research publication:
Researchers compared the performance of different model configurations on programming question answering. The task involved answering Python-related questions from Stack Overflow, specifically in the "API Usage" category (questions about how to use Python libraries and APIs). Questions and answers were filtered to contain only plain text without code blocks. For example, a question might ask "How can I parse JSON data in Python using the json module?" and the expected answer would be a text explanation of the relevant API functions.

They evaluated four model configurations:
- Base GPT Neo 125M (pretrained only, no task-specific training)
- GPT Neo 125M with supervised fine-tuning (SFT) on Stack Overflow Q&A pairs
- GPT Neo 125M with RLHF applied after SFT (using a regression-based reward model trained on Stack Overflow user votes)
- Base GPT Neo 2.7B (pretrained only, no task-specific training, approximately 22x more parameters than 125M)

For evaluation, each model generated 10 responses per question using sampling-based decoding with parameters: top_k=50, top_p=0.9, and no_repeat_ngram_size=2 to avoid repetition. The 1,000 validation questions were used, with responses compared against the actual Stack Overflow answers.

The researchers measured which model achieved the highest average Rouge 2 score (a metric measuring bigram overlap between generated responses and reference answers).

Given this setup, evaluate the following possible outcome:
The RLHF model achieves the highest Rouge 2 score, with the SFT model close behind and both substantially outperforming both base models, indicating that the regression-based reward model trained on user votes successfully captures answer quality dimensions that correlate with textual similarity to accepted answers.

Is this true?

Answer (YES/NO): NO